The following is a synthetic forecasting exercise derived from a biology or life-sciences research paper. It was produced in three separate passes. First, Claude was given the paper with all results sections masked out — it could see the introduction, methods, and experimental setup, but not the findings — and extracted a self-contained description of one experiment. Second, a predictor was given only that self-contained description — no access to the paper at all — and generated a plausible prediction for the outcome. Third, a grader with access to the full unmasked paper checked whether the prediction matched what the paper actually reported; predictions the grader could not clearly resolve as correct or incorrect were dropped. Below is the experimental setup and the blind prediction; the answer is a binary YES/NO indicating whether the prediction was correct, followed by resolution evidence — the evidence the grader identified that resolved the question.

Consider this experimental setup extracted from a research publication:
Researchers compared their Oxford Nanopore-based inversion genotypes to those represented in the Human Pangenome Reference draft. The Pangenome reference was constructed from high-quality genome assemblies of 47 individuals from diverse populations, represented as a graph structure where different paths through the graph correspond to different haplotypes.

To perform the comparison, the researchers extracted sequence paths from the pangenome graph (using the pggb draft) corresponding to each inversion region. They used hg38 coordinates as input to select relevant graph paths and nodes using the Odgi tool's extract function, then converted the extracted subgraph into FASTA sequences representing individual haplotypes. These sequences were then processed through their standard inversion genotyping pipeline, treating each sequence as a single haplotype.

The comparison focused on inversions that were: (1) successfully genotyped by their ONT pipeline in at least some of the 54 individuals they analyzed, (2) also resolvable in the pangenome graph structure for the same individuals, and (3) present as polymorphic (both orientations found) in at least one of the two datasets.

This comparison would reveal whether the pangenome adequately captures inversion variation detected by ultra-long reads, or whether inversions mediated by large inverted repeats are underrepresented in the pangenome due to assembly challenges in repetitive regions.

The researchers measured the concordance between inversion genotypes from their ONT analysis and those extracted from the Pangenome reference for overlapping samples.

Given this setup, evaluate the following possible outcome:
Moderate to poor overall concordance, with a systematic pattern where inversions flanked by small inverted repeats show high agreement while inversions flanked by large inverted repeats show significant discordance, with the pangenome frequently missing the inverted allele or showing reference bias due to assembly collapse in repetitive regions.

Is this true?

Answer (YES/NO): NO